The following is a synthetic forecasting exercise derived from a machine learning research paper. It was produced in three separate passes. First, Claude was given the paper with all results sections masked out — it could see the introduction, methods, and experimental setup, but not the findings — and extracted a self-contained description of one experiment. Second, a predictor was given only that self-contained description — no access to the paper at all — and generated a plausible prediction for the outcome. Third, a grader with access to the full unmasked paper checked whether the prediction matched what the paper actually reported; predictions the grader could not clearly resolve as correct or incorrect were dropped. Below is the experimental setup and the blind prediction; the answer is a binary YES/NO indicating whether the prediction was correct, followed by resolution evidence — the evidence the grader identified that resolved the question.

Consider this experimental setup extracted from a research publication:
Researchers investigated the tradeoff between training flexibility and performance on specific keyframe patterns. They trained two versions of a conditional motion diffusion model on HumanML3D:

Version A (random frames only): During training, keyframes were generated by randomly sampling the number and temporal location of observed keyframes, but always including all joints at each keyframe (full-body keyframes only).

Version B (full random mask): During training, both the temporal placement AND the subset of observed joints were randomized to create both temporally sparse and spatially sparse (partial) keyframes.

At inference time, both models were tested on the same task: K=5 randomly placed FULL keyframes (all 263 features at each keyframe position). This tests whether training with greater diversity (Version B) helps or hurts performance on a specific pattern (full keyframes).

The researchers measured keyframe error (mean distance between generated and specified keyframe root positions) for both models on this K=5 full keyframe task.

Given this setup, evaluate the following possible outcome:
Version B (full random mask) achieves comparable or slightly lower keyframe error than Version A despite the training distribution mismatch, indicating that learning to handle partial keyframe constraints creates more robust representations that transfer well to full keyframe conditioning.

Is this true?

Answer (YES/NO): NO